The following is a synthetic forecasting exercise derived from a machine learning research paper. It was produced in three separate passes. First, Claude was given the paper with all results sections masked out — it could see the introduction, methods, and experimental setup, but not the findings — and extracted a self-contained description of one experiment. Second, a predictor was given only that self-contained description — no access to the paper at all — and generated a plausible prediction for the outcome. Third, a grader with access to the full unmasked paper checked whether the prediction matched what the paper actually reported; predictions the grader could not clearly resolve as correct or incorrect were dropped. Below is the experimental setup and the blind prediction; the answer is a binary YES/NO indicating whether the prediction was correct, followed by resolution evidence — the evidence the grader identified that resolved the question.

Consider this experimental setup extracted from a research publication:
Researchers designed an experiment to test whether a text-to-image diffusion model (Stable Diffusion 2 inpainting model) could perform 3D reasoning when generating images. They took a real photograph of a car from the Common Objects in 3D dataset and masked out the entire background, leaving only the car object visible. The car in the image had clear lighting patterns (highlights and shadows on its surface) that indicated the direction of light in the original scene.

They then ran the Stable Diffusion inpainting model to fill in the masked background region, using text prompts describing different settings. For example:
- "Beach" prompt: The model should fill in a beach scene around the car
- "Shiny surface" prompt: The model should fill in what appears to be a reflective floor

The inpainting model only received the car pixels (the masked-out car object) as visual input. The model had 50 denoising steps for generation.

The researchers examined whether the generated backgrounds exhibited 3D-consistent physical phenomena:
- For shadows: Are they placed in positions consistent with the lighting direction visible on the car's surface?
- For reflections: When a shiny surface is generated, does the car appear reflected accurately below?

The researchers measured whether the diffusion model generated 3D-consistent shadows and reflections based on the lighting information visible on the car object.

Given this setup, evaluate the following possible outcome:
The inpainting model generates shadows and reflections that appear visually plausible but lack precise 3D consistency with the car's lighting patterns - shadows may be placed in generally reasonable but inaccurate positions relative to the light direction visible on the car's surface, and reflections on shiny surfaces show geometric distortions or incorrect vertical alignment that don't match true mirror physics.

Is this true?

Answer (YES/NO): NO